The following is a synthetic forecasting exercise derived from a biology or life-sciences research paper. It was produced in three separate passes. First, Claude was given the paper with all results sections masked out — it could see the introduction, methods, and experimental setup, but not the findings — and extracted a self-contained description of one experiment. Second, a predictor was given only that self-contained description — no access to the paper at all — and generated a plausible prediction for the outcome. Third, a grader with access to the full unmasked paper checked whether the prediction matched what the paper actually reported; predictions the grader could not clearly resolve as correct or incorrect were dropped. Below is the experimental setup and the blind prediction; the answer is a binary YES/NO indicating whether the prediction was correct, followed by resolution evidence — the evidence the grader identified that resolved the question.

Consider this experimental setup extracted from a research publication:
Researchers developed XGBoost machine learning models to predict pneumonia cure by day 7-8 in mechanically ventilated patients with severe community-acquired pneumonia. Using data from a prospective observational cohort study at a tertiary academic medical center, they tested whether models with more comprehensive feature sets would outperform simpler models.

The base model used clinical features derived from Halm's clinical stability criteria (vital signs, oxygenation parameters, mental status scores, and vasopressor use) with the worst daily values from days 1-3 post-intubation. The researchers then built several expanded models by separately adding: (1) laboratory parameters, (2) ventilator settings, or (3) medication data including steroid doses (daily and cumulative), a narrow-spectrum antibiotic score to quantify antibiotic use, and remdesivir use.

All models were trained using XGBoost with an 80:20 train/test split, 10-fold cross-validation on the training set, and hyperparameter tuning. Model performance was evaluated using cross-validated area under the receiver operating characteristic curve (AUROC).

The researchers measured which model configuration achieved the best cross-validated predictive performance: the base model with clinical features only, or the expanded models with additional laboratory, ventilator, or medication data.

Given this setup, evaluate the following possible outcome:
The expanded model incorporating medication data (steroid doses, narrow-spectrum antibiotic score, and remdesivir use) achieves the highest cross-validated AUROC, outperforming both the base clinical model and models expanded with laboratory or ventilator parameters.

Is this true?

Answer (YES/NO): NO